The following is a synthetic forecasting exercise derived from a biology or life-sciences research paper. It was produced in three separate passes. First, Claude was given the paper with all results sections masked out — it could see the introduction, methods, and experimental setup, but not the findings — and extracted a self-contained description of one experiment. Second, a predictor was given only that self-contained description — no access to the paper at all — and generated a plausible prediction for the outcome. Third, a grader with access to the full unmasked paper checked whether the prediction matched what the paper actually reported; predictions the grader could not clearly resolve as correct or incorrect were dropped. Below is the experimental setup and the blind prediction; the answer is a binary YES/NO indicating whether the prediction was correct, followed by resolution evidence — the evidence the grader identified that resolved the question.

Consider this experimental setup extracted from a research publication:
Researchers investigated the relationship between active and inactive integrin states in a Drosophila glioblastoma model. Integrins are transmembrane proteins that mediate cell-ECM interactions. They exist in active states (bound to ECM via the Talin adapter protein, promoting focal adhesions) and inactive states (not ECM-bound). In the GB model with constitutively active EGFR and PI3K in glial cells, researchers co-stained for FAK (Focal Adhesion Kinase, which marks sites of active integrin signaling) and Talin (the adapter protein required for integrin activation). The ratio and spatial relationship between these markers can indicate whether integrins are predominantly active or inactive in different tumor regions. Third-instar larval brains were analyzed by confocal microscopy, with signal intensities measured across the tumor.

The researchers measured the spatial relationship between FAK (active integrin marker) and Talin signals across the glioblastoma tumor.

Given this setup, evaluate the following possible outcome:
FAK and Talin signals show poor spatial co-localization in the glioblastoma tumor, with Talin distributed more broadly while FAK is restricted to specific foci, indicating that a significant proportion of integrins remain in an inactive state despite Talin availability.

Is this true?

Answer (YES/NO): NO